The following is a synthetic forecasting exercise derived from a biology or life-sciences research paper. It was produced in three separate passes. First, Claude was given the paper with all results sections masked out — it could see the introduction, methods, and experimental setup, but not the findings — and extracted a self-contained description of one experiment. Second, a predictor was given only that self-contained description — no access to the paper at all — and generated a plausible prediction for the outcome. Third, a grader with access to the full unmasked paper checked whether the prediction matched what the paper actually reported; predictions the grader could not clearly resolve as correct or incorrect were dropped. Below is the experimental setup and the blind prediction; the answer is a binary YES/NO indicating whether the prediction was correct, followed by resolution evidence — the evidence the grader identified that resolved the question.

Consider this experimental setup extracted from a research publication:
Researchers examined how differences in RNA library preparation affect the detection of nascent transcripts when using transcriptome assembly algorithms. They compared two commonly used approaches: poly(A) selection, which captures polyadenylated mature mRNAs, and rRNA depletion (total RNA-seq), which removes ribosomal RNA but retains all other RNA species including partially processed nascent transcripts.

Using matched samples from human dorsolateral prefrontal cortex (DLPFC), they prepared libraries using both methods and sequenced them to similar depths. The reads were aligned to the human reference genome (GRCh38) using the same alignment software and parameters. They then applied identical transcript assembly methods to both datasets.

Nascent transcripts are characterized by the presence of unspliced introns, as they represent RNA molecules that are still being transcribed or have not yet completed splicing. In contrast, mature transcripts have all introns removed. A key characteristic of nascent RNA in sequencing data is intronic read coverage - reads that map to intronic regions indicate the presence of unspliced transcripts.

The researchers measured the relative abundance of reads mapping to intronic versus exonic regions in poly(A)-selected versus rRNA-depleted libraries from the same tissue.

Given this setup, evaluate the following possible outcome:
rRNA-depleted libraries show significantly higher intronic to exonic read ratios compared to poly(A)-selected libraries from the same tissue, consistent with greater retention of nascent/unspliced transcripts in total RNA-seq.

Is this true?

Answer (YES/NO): YES